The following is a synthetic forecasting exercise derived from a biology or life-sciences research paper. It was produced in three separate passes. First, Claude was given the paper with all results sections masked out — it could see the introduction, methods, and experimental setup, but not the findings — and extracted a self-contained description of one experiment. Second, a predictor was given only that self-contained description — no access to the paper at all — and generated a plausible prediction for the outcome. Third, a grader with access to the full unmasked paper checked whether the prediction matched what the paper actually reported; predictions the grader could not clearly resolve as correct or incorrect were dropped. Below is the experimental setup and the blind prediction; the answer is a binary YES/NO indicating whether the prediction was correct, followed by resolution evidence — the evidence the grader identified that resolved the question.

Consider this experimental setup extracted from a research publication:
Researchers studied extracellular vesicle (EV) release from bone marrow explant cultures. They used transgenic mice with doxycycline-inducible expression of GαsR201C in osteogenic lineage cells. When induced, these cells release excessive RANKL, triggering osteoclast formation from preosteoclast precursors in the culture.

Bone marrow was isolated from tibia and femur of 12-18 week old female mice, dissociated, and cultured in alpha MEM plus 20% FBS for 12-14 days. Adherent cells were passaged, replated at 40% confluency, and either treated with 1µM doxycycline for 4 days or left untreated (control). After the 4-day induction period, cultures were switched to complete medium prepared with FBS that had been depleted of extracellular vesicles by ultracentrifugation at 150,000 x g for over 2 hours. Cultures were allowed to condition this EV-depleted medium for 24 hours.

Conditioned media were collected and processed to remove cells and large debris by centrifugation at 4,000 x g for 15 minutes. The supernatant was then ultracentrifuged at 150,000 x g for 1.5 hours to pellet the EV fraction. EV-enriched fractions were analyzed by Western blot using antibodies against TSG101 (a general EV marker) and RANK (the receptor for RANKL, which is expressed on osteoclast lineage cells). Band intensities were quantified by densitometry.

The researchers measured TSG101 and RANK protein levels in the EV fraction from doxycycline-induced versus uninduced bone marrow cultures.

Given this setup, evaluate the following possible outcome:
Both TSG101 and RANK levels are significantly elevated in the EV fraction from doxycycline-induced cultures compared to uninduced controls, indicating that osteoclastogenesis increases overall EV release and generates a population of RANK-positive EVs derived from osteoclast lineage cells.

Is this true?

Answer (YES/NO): YES